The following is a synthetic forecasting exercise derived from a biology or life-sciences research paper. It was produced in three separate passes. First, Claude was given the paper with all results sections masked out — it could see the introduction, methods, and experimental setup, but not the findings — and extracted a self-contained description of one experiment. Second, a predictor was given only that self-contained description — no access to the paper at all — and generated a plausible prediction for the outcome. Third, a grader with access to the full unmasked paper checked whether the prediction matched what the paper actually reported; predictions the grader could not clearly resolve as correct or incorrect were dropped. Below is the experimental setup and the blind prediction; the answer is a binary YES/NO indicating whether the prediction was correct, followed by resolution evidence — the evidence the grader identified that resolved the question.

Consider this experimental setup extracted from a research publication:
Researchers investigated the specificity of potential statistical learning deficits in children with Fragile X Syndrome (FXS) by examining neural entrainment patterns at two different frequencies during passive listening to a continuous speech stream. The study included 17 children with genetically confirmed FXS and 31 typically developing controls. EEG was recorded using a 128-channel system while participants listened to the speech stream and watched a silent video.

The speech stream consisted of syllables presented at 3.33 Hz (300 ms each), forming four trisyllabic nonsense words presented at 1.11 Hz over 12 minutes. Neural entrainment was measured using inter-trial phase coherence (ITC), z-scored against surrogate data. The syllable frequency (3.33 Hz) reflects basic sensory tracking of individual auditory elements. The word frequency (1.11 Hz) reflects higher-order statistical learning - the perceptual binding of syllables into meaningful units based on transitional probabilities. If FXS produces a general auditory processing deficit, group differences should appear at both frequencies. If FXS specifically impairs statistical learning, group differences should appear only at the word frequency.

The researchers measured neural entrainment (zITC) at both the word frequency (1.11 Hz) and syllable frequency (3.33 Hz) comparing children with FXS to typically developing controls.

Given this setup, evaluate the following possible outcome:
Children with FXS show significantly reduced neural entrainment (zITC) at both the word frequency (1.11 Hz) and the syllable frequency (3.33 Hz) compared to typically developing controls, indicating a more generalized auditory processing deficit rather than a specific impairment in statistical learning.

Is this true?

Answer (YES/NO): NO